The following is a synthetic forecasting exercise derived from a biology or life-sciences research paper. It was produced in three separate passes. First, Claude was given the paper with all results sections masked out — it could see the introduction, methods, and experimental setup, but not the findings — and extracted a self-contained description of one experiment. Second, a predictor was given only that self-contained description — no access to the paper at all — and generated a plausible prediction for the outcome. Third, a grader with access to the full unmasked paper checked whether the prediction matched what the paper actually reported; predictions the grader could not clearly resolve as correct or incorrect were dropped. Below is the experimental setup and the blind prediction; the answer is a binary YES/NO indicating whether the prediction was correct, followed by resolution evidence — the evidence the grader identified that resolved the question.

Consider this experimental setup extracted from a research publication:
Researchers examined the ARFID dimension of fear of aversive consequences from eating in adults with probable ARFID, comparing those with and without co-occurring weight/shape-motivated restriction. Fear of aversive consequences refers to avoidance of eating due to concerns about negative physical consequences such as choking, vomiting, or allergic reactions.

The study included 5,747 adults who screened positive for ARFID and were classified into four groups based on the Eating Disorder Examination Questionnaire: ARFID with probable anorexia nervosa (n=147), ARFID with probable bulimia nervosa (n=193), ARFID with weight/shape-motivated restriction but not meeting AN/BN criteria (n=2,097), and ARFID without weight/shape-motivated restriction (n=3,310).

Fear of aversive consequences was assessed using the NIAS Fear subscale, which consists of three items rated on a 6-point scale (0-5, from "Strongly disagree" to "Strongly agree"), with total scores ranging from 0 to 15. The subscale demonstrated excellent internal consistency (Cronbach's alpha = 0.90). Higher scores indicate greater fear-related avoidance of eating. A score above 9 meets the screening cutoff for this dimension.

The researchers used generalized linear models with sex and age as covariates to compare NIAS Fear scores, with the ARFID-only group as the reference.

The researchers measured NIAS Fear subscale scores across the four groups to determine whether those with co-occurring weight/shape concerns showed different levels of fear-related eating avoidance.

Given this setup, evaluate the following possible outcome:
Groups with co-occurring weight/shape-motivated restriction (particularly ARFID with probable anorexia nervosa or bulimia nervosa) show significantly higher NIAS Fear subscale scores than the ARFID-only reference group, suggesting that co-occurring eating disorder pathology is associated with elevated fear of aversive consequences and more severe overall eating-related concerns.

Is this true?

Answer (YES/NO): YES